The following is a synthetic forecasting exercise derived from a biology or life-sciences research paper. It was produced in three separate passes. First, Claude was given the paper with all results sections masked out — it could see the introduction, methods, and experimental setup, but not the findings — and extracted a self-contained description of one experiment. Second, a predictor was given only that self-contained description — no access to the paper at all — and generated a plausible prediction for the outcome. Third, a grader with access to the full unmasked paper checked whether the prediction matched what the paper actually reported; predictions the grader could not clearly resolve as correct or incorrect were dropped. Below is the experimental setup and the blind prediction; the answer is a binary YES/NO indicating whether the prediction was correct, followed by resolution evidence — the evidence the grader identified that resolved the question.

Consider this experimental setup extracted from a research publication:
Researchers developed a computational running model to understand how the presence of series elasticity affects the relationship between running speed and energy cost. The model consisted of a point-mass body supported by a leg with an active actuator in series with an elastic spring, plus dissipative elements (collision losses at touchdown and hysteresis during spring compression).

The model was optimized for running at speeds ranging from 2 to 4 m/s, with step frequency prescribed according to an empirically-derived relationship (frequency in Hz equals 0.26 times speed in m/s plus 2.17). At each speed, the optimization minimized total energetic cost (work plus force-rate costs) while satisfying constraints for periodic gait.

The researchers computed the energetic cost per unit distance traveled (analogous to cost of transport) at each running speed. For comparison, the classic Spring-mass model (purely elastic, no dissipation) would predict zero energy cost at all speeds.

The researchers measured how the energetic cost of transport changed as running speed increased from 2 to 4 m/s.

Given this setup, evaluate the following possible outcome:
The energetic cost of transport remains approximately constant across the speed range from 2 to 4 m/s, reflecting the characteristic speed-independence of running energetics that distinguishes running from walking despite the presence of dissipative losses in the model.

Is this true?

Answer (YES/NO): YES